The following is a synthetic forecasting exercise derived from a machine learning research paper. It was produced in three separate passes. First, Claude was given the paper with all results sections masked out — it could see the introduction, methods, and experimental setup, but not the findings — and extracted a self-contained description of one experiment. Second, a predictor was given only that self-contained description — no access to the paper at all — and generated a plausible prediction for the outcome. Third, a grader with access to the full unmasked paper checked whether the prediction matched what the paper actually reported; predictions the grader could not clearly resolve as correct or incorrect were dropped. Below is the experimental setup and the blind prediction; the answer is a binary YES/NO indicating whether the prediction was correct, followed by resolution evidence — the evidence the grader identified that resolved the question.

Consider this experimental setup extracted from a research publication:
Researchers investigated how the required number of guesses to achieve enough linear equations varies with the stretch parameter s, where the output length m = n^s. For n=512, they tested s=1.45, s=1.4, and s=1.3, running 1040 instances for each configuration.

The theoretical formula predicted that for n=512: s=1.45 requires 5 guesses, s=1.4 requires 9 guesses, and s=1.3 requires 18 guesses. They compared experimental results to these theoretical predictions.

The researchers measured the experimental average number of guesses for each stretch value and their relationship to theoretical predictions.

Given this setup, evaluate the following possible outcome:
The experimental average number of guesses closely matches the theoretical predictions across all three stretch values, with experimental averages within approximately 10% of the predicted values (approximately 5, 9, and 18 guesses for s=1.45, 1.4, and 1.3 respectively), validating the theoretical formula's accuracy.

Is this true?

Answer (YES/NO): YES